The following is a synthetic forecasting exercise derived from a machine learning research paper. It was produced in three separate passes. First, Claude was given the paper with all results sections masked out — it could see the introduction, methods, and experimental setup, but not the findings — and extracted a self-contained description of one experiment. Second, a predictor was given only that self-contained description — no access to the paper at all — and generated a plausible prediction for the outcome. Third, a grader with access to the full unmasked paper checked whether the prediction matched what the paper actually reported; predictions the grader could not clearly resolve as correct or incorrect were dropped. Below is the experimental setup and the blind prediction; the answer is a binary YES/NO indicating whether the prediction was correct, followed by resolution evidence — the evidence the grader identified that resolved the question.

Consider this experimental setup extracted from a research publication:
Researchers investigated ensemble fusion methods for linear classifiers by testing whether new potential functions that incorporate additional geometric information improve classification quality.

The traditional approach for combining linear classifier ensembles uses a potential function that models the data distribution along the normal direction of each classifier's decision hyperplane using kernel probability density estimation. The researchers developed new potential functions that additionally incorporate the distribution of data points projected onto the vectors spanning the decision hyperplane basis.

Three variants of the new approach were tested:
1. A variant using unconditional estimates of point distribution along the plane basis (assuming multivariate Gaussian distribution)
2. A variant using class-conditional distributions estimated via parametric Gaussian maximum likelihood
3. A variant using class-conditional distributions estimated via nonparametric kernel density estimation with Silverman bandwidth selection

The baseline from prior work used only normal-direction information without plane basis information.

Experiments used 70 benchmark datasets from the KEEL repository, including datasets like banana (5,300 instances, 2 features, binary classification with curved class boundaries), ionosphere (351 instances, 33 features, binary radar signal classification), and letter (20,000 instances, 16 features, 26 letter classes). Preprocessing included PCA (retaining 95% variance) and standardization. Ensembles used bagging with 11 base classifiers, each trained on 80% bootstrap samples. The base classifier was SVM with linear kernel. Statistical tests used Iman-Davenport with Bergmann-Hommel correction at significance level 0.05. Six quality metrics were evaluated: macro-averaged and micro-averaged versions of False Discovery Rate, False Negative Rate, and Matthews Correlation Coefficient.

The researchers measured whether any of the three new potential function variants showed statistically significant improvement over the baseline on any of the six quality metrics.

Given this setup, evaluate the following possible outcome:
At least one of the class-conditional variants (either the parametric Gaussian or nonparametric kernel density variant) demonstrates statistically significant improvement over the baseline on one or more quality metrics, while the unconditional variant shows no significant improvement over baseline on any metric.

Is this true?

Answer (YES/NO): NO